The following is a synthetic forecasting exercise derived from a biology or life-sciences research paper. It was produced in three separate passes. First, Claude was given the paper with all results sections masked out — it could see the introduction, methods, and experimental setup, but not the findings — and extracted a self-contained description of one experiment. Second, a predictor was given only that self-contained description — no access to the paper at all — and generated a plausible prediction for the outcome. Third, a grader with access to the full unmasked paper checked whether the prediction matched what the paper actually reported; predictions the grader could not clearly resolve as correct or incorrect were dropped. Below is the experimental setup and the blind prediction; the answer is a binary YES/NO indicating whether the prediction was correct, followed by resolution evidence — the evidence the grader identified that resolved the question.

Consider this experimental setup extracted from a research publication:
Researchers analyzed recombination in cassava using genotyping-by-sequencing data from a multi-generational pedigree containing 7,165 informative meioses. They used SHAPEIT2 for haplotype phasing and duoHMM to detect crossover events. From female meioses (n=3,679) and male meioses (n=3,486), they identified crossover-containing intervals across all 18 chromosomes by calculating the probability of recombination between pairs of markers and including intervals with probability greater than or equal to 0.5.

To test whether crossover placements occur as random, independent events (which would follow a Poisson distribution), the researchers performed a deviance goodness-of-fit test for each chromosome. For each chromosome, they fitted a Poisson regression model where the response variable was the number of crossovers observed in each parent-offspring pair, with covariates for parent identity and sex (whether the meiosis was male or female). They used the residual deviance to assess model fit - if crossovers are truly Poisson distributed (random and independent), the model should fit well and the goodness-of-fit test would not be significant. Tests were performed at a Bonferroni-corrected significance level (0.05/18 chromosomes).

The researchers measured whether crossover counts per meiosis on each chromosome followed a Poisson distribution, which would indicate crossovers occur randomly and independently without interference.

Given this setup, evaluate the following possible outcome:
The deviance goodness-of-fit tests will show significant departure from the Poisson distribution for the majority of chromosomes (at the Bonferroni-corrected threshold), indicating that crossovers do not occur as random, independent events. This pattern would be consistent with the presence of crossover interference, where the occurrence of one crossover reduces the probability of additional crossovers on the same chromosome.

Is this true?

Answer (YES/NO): YES